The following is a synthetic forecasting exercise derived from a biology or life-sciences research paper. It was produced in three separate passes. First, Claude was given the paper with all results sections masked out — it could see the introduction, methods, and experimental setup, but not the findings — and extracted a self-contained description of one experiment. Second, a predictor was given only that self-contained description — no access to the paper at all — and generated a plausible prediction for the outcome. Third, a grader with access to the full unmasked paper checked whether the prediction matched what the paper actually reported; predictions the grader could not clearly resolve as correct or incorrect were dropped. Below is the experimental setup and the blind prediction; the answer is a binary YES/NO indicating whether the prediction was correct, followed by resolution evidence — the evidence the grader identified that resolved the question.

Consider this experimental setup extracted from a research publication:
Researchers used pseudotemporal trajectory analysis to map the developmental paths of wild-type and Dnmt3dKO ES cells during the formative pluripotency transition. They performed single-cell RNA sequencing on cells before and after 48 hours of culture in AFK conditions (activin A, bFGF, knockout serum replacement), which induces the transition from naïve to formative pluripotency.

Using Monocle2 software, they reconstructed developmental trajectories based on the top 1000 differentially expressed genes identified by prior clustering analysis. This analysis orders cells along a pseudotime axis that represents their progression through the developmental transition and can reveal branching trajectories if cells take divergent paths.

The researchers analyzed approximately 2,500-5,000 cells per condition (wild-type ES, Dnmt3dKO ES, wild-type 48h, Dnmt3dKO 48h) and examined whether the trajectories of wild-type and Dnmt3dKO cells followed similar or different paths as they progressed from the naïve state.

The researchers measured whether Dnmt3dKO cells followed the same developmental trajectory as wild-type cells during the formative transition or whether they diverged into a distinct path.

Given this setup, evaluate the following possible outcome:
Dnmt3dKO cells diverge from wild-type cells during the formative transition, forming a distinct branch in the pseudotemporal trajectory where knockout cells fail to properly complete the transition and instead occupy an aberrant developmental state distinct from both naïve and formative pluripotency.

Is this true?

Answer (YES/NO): NO